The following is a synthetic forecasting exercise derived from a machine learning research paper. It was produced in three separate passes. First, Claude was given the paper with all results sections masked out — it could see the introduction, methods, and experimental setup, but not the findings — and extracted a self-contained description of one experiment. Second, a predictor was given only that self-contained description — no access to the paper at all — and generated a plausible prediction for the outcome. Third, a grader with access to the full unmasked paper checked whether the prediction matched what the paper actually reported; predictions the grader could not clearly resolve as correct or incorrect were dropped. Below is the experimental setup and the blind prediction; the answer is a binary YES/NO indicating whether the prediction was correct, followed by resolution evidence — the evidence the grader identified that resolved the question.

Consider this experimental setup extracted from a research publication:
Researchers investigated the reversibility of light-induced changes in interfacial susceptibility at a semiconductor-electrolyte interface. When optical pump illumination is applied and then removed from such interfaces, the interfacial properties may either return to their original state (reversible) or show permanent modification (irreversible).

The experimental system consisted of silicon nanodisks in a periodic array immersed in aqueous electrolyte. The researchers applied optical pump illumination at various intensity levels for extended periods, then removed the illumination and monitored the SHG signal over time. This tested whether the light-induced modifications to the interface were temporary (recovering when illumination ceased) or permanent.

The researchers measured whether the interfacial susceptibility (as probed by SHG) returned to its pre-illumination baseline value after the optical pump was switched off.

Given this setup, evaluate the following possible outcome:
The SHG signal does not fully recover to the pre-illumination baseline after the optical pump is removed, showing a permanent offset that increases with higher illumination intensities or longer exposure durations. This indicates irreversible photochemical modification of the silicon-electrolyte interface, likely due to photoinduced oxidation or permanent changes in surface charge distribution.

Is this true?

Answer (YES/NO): NO